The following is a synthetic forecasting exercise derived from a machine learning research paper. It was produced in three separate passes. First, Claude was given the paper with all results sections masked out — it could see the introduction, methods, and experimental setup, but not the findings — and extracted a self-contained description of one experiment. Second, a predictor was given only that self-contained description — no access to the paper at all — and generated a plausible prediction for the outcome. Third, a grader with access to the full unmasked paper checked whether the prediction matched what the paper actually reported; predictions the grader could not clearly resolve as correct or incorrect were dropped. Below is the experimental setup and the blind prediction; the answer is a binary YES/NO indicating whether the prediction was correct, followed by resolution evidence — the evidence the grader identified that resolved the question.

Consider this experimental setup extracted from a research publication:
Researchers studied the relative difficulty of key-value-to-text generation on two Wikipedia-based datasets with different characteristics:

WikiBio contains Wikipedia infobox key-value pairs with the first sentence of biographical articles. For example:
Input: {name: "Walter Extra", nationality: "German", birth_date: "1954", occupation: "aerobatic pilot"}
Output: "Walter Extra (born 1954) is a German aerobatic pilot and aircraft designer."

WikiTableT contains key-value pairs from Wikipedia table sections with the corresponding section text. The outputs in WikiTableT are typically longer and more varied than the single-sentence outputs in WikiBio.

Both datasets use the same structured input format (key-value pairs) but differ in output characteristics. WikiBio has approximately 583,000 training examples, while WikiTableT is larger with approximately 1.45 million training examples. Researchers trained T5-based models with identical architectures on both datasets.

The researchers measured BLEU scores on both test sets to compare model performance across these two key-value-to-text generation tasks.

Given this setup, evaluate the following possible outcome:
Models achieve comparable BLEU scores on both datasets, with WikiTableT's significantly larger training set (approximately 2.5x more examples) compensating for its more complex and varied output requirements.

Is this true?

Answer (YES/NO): NO